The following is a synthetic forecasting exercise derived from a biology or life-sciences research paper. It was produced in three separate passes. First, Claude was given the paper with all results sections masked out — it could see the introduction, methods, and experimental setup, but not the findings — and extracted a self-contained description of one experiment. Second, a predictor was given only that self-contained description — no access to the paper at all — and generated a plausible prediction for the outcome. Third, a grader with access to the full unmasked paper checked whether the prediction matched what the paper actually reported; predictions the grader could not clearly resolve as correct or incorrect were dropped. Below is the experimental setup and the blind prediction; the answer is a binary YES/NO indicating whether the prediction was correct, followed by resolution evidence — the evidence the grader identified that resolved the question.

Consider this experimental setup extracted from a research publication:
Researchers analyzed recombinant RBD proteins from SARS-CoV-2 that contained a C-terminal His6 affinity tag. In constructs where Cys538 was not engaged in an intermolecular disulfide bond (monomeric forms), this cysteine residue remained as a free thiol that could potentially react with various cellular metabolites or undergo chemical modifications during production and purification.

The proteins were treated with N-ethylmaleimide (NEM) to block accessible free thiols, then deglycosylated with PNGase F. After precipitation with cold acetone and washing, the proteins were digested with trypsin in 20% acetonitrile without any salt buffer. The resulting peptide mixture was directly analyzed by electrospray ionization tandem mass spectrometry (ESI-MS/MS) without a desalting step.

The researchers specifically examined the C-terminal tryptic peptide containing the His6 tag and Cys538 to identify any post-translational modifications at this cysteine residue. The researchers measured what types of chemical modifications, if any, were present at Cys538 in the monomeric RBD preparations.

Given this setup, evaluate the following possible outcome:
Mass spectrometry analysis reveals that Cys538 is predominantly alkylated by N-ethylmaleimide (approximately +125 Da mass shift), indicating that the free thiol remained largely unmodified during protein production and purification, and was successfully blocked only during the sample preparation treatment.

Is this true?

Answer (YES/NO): NO